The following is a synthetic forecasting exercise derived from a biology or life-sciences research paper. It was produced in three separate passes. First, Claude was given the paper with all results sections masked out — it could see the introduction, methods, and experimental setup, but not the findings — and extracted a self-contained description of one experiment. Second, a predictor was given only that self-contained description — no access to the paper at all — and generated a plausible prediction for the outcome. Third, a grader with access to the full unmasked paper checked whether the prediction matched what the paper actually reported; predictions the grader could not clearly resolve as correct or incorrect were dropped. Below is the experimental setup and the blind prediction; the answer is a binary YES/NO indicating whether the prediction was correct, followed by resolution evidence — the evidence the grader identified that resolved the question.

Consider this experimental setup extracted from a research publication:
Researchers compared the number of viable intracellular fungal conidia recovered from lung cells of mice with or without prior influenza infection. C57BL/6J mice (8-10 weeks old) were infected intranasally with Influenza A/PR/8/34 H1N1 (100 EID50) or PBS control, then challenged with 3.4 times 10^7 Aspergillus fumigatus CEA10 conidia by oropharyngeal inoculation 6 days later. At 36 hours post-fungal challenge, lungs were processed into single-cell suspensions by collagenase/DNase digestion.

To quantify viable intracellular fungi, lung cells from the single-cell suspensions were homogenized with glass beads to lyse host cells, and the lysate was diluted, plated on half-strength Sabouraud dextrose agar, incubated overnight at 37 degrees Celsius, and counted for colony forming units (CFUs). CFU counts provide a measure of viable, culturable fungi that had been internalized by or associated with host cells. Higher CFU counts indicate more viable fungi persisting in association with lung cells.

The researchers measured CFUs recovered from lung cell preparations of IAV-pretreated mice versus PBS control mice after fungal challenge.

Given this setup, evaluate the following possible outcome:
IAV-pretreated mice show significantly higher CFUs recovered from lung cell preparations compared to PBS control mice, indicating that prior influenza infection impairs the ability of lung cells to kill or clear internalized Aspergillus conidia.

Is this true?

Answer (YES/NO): YES